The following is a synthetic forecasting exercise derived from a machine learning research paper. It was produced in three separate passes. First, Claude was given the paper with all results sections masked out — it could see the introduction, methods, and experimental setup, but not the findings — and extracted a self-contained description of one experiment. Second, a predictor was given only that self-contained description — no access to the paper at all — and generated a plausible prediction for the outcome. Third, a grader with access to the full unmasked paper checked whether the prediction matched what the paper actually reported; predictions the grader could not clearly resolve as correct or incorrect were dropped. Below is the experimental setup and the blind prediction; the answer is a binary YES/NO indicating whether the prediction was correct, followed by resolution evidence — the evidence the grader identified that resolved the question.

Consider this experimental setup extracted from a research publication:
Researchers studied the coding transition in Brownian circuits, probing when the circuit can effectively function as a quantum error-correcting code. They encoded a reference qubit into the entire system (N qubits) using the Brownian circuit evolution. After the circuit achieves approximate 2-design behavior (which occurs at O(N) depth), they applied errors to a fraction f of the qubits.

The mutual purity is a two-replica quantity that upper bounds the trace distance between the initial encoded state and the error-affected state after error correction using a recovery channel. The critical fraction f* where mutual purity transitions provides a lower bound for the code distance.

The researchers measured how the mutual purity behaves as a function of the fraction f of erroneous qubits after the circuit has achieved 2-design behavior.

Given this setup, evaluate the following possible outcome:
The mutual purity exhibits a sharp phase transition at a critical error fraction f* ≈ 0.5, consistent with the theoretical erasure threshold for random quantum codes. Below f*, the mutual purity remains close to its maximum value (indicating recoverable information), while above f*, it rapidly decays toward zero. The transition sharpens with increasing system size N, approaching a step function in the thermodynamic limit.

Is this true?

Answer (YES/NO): NO